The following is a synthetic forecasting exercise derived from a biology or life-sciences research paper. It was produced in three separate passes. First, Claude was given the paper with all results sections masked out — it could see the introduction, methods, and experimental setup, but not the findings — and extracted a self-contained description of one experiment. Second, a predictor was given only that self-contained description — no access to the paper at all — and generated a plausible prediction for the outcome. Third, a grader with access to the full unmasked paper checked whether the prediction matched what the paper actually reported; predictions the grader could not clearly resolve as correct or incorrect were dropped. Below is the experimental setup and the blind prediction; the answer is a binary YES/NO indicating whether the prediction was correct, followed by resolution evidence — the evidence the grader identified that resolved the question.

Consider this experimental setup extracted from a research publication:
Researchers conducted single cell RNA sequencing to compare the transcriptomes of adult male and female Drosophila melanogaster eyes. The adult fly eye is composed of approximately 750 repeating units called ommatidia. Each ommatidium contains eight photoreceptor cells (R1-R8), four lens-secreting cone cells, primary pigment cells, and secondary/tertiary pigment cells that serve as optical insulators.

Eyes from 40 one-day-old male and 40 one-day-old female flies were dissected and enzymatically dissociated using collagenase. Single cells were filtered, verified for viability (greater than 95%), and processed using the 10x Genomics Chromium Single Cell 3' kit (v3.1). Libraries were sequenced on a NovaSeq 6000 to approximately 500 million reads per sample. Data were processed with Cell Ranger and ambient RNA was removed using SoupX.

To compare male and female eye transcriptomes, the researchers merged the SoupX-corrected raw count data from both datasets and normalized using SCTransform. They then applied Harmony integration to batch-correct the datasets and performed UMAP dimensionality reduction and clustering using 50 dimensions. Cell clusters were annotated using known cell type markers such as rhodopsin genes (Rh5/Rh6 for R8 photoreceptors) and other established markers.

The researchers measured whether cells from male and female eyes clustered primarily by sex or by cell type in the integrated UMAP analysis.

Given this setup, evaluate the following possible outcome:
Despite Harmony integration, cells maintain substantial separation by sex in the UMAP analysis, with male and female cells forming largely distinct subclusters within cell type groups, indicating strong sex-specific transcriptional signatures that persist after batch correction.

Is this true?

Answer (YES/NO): NO